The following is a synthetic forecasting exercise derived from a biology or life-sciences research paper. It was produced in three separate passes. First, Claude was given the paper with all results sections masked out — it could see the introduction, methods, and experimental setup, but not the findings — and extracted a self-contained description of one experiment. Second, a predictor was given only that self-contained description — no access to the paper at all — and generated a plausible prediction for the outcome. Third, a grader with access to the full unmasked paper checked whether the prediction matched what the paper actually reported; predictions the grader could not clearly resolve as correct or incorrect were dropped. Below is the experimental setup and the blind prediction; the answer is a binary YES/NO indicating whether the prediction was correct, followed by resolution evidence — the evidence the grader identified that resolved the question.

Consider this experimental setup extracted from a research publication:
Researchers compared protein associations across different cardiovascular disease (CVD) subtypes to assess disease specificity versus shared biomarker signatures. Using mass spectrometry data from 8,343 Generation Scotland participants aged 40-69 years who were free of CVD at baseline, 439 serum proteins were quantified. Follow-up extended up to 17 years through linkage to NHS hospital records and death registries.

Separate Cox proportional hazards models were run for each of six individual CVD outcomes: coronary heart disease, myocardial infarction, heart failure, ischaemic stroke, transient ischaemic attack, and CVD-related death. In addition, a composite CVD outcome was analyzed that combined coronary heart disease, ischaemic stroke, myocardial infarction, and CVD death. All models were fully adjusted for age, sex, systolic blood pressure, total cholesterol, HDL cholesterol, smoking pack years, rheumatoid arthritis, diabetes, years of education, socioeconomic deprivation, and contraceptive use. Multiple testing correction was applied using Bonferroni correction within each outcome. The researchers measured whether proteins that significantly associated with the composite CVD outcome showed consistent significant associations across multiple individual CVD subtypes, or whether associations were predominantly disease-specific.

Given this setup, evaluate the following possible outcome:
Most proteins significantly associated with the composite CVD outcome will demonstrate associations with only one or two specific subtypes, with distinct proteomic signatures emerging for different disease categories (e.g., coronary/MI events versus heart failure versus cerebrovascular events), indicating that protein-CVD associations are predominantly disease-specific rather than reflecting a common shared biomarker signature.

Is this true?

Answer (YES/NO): NO